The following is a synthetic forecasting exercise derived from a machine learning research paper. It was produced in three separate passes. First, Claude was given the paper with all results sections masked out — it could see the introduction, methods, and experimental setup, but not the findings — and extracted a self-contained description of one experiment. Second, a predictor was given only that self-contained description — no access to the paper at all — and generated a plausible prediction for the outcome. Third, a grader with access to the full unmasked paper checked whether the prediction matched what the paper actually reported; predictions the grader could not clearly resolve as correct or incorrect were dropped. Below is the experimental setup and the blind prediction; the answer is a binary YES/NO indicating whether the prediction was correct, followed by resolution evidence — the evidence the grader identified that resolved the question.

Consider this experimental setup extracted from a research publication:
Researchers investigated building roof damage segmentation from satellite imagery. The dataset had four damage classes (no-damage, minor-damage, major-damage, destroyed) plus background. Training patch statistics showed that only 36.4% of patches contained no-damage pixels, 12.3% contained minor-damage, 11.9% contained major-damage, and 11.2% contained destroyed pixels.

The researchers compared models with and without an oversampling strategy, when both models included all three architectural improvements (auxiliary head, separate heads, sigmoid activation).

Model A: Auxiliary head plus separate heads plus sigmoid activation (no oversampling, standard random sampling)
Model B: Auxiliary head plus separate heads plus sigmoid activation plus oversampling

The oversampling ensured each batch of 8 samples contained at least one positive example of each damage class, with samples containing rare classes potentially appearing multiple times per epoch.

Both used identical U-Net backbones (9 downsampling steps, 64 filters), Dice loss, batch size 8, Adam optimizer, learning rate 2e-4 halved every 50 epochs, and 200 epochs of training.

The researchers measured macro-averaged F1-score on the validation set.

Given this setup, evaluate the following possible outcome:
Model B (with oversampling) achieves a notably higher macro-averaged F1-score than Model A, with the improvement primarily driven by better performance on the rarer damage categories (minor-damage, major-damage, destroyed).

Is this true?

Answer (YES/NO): YES